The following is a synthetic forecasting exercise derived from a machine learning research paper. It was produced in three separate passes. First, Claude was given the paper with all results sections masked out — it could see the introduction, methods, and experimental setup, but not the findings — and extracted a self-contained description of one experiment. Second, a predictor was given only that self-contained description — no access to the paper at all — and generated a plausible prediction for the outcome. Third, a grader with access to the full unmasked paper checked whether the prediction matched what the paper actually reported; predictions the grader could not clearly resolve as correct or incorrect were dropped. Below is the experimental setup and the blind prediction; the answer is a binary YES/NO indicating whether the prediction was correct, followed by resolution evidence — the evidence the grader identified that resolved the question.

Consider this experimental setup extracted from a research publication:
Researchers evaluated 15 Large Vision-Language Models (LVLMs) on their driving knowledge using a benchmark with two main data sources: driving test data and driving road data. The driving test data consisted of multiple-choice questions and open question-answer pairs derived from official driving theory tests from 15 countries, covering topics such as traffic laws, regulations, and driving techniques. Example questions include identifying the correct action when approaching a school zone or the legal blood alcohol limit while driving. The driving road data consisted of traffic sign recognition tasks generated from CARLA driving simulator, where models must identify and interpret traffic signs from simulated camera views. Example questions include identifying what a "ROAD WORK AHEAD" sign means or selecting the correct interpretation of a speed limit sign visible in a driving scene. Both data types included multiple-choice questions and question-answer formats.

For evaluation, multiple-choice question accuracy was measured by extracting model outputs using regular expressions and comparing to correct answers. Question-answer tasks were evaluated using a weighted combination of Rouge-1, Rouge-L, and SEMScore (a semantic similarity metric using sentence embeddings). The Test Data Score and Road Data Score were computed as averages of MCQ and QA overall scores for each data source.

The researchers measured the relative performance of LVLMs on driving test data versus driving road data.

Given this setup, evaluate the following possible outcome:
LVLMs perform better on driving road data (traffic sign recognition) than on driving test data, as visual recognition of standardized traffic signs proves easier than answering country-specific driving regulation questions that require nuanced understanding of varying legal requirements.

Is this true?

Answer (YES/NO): YES